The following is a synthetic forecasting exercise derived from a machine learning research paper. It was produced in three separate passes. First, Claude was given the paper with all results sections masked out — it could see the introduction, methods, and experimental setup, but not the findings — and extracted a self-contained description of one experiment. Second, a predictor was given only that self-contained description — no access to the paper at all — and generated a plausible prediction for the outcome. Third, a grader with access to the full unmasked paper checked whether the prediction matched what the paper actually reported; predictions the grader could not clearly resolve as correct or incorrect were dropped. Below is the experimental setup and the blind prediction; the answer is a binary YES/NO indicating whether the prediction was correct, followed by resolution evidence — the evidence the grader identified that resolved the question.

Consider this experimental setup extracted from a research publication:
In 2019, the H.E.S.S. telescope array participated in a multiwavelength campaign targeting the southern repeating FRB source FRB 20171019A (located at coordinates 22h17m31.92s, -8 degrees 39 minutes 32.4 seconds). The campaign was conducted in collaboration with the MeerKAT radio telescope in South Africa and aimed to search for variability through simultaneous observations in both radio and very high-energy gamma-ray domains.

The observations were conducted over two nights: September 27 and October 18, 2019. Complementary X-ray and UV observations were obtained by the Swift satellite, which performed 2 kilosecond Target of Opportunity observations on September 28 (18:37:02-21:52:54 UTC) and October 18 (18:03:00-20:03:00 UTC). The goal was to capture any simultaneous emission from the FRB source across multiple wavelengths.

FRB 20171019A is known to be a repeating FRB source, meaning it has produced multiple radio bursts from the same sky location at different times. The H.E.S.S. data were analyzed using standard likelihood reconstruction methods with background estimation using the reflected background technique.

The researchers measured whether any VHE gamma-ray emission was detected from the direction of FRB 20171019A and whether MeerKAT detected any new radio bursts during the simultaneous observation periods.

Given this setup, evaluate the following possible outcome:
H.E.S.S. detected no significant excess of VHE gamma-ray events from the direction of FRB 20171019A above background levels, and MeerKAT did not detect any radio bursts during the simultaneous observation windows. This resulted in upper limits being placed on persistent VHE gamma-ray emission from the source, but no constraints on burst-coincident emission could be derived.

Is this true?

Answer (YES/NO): YES